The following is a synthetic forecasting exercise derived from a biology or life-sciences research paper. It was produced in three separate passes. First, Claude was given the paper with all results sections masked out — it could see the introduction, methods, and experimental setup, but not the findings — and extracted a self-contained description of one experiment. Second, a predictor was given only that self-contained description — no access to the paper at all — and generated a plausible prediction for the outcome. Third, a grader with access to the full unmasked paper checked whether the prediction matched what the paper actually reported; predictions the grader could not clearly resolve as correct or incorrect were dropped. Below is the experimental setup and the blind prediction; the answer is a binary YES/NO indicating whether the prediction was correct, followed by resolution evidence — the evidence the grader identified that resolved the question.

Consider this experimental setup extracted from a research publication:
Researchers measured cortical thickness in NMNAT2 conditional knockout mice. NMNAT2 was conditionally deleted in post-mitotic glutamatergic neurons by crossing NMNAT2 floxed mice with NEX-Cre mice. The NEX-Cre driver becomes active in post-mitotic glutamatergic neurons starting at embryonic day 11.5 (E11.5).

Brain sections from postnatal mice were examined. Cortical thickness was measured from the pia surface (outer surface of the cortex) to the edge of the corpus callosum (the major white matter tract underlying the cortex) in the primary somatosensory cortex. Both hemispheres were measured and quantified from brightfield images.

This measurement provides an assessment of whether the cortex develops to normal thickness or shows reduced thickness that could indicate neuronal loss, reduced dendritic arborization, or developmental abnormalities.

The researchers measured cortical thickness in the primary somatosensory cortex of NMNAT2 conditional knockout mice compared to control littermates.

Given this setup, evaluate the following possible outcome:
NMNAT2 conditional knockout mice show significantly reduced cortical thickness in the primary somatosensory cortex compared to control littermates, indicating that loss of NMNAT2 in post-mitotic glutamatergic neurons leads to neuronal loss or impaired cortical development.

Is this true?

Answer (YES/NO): YES